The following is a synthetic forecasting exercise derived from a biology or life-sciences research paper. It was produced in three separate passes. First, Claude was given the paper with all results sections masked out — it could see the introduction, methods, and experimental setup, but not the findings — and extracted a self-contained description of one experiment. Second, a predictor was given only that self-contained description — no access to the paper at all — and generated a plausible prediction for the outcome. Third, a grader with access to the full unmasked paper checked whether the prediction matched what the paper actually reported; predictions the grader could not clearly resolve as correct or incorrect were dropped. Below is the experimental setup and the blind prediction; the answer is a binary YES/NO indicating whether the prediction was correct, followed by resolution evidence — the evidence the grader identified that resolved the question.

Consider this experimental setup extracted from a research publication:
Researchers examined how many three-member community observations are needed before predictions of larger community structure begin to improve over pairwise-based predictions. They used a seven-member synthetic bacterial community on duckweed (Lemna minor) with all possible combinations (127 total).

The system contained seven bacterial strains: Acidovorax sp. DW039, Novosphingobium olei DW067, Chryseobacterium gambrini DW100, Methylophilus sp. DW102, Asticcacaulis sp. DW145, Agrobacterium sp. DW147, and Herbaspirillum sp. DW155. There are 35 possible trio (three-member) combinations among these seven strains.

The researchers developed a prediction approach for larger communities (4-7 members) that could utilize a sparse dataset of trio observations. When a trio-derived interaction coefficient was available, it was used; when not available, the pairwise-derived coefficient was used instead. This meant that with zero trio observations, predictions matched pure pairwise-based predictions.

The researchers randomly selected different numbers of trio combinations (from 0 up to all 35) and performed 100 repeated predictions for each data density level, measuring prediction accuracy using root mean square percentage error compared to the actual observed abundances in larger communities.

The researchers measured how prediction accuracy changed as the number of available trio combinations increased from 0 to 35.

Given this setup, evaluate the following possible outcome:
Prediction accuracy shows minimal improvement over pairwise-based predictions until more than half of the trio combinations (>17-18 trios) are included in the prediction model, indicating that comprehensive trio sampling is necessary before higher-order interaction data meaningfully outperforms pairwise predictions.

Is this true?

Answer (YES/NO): NO